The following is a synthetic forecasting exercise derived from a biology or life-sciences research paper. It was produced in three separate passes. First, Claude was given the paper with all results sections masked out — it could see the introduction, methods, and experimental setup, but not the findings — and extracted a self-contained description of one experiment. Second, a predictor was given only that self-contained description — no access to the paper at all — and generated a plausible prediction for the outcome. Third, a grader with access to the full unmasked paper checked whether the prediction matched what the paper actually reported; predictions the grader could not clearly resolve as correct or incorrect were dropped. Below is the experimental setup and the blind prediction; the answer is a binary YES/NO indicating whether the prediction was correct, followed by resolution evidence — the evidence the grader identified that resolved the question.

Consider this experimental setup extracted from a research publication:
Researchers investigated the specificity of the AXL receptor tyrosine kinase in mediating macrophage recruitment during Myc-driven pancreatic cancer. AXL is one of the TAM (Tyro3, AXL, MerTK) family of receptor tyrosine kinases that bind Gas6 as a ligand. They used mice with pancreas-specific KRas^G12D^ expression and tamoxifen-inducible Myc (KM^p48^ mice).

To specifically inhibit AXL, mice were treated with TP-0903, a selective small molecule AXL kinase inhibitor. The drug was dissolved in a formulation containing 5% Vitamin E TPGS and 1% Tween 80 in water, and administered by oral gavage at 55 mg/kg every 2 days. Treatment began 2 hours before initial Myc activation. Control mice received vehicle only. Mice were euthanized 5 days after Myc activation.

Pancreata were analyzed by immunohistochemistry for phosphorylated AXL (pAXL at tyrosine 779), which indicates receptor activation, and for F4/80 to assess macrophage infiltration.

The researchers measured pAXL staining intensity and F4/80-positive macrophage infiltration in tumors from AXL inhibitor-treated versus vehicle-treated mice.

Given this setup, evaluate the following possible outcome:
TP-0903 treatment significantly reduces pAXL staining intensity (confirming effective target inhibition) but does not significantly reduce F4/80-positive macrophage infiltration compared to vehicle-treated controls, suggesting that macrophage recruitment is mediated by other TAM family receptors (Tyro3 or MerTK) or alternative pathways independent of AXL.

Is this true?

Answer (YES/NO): YES